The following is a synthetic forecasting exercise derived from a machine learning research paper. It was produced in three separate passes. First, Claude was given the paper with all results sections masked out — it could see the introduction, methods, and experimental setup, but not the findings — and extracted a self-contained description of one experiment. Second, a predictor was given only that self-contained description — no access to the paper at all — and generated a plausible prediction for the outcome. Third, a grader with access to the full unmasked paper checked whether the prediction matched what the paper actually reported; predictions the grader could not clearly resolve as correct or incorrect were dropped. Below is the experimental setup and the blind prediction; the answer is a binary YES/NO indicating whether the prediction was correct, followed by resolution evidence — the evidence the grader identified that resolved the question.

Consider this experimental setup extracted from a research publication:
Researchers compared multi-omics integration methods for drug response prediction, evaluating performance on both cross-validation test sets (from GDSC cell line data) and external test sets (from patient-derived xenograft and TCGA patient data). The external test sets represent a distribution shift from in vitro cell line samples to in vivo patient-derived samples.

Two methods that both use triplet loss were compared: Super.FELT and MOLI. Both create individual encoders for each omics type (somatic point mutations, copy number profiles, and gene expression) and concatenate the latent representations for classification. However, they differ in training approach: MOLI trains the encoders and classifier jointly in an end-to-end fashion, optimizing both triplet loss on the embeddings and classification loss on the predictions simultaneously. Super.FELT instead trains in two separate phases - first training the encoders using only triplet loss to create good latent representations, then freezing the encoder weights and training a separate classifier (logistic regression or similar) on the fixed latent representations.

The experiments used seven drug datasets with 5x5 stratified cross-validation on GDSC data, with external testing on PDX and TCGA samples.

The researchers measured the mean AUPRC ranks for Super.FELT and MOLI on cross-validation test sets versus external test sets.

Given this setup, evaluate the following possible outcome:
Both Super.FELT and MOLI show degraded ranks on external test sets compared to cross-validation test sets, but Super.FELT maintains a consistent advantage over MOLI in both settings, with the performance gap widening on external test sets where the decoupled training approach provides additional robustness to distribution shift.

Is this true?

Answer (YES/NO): NO